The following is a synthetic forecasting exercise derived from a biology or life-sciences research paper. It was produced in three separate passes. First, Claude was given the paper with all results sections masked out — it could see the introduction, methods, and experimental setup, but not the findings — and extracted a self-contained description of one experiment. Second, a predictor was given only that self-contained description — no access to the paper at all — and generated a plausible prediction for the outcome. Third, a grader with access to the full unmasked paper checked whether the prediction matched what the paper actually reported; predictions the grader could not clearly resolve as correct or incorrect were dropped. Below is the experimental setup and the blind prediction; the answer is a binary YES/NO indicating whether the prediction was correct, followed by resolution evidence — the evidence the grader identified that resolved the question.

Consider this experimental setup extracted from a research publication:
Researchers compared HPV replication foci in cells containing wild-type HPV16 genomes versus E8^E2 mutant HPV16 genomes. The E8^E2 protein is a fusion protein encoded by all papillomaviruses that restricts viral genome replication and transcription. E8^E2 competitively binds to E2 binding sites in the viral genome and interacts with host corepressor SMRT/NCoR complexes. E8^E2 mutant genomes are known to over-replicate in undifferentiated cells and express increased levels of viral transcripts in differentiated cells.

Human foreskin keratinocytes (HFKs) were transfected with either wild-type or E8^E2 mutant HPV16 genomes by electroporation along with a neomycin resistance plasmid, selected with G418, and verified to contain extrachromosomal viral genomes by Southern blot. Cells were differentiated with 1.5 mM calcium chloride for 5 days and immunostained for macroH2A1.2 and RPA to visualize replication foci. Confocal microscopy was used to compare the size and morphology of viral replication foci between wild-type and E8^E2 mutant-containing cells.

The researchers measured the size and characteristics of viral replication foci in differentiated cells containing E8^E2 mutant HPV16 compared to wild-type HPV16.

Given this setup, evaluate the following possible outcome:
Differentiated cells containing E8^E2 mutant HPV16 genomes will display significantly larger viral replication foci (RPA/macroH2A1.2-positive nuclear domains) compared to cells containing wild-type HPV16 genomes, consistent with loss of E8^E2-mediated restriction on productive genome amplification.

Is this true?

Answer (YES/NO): YES